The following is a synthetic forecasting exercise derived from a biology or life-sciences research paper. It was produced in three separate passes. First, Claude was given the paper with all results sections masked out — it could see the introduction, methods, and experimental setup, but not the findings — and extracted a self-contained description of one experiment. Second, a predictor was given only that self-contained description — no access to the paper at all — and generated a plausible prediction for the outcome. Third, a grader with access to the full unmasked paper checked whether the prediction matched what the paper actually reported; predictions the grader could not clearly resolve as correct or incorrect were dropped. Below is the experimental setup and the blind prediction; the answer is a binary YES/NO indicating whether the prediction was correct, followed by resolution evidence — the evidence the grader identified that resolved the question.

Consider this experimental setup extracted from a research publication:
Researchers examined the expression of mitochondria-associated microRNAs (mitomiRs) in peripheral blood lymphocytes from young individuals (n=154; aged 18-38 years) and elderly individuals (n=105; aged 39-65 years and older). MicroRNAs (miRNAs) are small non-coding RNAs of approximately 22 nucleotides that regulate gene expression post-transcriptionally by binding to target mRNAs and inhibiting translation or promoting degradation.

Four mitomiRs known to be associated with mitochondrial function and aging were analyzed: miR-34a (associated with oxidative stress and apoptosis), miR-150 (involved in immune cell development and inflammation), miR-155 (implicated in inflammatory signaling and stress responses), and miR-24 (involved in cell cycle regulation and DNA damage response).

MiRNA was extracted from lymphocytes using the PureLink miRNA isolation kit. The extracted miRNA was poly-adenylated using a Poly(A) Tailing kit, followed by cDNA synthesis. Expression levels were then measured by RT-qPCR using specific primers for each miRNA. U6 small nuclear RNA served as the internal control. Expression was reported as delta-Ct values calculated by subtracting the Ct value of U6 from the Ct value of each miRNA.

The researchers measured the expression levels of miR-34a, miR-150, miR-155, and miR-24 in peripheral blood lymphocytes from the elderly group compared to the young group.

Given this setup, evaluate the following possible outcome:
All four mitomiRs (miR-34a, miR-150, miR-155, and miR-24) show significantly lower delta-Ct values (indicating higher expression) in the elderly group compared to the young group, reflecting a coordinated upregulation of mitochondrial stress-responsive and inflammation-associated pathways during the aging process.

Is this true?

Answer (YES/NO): YES